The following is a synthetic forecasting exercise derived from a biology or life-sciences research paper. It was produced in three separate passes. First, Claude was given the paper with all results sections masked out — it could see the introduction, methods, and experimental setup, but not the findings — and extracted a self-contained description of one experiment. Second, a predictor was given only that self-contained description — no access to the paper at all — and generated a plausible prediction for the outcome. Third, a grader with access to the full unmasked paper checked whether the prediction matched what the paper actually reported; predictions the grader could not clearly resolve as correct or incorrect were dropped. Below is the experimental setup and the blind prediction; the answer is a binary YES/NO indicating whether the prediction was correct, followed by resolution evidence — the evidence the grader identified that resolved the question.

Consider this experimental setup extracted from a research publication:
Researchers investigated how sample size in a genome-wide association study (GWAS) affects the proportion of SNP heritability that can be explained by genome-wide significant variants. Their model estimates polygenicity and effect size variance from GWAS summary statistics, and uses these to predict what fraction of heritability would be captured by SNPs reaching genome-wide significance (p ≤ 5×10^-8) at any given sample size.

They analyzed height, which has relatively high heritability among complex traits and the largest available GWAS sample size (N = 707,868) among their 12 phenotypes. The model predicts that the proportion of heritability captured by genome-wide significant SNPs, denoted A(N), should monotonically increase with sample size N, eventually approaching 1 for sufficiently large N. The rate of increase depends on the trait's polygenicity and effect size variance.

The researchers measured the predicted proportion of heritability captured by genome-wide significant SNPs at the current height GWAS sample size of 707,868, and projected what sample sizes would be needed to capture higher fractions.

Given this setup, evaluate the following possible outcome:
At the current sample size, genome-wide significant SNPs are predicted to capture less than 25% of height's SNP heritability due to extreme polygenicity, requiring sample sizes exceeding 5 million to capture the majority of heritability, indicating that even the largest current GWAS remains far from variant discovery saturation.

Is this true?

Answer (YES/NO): NO